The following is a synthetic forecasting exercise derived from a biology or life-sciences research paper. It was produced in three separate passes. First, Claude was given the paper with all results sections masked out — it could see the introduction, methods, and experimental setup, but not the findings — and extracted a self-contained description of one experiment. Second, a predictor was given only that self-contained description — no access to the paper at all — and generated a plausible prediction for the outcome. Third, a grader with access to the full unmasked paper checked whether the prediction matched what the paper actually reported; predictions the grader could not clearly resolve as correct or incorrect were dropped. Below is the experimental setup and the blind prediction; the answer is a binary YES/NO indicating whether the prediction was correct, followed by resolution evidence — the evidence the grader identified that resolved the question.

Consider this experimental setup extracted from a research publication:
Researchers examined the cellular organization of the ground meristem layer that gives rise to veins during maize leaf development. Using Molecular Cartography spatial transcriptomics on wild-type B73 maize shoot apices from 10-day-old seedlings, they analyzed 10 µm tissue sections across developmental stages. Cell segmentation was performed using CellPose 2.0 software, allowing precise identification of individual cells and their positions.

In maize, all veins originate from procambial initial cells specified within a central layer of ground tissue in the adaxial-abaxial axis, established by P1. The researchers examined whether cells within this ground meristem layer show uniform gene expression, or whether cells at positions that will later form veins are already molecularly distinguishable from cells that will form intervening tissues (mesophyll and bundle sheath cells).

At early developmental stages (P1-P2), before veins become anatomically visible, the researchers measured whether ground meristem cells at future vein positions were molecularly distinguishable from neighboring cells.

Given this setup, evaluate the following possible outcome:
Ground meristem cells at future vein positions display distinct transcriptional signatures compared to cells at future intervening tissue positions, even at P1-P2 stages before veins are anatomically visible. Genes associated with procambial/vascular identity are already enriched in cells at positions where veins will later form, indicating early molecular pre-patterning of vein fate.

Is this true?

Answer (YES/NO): YES